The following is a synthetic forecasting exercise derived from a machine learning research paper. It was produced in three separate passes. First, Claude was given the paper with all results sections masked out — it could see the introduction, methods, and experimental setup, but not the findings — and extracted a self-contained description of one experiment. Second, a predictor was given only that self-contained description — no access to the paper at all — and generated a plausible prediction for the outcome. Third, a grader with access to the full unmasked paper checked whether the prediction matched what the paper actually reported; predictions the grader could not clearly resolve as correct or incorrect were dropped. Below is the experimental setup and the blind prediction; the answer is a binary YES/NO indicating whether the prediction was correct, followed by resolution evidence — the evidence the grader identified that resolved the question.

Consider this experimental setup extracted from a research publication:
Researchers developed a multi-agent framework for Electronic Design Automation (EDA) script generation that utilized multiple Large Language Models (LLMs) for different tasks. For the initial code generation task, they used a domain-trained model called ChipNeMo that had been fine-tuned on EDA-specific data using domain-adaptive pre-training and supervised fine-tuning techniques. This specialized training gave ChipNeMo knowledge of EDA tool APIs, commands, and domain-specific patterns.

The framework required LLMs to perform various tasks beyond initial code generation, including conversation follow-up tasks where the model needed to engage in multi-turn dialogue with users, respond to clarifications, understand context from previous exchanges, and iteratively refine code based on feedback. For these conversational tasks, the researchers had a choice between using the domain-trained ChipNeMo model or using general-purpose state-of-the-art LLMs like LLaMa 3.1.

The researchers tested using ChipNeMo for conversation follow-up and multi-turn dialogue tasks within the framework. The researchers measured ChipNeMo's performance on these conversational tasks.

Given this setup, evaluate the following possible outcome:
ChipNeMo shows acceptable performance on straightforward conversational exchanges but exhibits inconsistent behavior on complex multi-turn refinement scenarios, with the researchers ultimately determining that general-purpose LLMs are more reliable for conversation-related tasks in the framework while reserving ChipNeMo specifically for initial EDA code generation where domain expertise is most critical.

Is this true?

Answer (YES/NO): NO